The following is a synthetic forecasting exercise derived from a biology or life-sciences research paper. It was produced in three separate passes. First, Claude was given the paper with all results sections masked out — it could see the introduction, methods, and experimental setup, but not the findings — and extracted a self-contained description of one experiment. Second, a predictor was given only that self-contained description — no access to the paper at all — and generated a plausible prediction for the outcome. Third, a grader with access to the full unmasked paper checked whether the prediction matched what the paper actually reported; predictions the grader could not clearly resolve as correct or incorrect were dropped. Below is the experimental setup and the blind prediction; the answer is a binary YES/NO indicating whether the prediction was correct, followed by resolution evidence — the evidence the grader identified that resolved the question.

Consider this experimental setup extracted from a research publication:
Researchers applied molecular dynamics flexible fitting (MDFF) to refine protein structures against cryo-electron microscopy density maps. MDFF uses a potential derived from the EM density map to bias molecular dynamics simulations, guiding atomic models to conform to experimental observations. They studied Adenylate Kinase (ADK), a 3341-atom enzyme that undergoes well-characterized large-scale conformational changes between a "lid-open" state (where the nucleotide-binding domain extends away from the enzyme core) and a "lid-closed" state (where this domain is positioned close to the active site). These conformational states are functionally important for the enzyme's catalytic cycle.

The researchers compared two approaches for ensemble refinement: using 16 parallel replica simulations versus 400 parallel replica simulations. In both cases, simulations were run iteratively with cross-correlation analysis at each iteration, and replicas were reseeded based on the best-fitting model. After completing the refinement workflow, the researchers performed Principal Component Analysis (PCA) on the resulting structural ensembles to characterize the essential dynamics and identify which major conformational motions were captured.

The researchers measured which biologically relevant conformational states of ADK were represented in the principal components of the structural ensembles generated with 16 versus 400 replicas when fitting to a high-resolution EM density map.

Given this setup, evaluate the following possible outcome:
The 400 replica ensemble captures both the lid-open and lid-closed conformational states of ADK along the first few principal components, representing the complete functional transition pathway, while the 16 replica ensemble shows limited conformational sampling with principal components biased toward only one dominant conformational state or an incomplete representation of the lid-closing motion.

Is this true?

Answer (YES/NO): YES